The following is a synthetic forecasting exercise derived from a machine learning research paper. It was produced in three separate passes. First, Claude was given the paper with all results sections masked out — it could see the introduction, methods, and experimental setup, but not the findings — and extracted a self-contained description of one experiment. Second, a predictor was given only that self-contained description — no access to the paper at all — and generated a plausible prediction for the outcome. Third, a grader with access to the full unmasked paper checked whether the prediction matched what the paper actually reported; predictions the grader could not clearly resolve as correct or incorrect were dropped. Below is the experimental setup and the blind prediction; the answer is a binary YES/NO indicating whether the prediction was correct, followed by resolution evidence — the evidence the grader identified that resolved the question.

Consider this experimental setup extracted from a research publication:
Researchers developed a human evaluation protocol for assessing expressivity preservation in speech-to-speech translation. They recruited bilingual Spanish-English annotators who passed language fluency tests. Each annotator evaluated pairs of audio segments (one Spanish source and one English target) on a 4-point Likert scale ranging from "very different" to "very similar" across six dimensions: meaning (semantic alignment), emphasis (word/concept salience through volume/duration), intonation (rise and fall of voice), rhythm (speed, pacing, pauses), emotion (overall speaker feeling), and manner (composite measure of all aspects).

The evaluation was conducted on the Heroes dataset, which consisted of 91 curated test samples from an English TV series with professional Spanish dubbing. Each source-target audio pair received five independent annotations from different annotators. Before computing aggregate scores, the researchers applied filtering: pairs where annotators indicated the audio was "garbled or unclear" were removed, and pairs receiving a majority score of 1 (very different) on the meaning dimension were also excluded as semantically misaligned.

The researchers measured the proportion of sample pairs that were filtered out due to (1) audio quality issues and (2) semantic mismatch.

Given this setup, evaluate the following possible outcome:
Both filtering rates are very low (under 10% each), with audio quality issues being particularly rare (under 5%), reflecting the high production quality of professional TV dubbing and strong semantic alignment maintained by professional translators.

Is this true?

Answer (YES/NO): YES